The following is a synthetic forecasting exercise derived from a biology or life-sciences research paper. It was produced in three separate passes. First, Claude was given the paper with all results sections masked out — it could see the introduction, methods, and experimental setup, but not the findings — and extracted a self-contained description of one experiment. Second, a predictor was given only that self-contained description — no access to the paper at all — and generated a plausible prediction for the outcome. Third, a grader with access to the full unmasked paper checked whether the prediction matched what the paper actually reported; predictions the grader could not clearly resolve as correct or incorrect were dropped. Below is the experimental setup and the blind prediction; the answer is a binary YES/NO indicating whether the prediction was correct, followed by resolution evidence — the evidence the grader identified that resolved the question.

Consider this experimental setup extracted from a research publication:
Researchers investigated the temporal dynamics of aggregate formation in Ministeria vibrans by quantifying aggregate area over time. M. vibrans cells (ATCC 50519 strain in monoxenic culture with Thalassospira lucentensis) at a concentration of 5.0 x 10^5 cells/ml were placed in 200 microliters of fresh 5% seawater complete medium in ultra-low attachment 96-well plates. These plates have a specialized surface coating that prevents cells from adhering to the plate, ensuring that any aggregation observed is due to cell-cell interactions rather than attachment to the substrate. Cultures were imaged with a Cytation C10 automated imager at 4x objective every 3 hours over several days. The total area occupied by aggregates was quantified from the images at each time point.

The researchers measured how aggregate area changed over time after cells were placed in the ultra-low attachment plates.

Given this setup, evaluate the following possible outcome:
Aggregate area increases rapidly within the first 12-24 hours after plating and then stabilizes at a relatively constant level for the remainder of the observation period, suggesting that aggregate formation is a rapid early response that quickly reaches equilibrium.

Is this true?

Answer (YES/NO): NO